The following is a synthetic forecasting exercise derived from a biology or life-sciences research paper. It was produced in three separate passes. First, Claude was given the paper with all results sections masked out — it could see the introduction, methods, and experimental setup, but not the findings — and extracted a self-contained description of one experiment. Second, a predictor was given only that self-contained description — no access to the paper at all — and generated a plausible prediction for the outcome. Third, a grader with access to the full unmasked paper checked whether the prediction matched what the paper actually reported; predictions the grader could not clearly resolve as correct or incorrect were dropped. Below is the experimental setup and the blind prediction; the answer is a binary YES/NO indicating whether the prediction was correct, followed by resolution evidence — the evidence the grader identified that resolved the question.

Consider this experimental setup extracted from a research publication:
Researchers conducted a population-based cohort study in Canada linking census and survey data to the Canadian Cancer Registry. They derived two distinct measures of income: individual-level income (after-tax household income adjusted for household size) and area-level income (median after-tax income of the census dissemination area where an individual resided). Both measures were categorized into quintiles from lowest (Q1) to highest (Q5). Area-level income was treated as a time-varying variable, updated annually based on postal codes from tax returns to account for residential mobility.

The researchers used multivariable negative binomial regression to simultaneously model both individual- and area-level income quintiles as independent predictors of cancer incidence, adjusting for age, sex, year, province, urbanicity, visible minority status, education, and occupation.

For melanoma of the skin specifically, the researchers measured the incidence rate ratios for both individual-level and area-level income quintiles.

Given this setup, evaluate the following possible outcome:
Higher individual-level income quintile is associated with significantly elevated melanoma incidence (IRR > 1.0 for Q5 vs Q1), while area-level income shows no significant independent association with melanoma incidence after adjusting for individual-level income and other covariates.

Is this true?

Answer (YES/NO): NO